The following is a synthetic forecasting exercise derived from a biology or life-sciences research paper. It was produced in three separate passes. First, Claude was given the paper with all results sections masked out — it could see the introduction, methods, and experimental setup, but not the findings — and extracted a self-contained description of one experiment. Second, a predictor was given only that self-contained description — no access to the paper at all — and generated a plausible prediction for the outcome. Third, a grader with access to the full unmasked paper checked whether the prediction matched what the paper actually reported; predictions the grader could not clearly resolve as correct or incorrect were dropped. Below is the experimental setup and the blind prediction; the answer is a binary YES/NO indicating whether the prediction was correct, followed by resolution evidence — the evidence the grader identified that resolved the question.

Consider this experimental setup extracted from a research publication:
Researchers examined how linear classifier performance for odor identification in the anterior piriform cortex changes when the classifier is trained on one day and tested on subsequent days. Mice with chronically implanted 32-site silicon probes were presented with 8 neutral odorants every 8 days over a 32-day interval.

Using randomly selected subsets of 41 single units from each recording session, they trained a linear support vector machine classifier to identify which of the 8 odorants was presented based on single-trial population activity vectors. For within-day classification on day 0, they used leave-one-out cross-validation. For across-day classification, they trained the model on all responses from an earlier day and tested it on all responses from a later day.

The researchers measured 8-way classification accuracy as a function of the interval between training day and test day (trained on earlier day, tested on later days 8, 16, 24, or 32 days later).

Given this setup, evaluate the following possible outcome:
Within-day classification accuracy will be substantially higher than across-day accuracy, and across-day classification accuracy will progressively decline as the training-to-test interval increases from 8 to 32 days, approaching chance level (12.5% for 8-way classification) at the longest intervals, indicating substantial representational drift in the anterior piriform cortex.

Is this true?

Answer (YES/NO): YES